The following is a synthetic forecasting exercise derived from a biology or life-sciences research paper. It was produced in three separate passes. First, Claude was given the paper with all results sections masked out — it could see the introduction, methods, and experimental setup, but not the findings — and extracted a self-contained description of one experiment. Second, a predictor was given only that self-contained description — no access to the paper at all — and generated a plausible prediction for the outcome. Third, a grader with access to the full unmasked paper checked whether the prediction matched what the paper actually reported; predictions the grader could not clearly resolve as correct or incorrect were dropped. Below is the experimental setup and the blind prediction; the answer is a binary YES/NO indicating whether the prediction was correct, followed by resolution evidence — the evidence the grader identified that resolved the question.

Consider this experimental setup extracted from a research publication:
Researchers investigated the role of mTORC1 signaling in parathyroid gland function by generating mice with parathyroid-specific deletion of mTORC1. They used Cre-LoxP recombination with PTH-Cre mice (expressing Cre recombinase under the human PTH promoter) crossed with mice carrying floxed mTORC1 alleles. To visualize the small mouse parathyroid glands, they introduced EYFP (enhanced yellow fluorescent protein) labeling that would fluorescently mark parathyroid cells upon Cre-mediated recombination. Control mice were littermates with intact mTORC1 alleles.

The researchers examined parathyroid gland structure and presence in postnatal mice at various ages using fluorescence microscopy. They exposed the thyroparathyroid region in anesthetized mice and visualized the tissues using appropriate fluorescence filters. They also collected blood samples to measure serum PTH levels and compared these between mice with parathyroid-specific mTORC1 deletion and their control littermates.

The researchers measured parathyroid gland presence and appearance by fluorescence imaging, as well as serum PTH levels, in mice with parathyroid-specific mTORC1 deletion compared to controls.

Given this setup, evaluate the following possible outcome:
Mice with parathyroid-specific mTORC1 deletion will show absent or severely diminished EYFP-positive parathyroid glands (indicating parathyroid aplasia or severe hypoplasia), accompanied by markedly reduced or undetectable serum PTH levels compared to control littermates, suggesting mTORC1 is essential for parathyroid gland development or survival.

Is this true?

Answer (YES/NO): NO